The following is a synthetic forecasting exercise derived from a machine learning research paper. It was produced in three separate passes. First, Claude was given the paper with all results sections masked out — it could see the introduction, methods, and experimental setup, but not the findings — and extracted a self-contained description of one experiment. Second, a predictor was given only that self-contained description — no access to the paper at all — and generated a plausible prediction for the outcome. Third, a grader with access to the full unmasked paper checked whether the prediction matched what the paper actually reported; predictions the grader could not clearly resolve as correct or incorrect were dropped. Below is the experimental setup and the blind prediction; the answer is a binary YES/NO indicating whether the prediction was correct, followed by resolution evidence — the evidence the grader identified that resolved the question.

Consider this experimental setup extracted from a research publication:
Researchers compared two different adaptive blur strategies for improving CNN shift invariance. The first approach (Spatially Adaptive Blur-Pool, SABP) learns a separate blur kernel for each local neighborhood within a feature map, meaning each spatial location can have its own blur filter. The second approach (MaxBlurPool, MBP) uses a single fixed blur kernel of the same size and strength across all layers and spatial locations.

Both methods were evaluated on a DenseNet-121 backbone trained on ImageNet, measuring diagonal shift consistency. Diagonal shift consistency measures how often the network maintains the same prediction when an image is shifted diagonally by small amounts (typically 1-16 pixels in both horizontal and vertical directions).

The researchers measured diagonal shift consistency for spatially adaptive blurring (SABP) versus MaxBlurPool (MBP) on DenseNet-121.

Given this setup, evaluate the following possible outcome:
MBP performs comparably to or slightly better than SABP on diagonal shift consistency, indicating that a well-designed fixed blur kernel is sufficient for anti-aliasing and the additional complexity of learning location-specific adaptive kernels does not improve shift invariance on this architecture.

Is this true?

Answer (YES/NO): YES